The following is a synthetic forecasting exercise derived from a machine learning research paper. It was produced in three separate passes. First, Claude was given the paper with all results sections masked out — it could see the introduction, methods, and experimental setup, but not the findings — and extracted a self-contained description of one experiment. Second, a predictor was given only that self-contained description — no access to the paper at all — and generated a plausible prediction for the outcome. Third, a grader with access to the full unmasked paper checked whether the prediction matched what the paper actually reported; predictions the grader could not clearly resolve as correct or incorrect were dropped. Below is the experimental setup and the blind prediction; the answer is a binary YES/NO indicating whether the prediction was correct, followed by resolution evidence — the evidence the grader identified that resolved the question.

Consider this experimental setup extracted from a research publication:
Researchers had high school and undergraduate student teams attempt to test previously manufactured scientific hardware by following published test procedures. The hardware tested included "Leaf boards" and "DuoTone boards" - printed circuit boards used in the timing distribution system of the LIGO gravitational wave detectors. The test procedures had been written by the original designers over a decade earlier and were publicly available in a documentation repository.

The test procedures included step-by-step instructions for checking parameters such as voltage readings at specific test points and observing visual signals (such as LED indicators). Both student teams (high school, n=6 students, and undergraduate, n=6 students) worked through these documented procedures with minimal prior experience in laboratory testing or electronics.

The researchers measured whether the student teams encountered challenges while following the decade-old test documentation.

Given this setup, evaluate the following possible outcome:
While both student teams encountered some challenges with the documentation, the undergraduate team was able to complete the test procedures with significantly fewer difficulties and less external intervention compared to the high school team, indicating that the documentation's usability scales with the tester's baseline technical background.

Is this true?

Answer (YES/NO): NO